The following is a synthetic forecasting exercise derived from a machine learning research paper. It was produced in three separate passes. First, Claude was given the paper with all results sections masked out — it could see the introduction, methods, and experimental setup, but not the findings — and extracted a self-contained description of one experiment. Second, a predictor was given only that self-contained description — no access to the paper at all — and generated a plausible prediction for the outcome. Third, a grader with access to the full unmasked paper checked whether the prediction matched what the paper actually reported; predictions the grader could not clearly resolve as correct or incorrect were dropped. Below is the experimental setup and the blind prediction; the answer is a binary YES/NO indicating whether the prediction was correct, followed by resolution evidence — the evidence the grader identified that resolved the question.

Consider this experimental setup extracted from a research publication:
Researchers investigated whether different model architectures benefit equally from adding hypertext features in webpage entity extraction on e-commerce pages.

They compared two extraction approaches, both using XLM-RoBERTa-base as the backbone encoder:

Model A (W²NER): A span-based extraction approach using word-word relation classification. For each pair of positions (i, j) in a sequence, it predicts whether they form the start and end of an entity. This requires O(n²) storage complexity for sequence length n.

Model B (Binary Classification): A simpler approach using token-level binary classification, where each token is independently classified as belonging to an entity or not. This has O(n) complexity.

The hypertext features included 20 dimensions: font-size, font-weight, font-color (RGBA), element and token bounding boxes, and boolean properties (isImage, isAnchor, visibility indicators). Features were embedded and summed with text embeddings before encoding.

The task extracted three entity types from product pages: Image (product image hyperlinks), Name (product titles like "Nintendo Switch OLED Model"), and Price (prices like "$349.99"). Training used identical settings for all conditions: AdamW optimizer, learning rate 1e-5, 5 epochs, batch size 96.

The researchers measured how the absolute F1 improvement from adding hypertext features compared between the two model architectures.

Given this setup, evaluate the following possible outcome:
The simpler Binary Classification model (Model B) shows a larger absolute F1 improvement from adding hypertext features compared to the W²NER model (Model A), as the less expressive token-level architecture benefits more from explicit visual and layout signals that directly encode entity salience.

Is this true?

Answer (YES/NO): NO